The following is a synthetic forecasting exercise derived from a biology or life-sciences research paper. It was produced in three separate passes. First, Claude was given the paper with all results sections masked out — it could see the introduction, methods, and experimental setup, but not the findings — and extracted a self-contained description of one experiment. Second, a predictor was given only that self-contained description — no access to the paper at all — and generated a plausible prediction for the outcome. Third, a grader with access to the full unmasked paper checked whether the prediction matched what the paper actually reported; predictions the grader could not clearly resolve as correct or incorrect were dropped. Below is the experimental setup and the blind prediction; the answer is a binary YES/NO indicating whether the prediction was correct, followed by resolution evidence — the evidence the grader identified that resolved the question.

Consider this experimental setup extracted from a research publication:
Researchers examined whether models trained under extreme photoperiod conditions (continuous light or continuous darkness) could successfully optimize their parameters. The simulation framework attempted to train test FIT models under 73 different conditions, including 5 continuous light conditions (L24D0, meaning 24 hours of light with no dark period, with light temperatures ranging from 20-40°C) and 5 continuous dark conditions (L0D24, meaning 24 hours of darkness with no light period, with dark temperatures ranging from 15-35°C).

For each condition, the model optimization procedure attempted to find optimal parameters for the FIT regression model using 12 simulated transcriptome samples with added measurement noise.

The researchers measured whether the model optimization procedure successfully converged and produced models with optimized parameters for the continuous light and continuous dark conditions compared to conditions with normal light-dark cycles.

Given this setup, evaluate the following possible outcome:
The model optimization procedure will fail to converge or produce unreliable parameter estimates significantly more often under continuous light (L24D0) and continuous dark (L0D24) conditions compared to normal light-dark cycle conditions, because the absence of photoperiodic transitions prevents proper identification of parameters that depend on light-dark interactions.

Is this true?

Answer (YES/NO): YES